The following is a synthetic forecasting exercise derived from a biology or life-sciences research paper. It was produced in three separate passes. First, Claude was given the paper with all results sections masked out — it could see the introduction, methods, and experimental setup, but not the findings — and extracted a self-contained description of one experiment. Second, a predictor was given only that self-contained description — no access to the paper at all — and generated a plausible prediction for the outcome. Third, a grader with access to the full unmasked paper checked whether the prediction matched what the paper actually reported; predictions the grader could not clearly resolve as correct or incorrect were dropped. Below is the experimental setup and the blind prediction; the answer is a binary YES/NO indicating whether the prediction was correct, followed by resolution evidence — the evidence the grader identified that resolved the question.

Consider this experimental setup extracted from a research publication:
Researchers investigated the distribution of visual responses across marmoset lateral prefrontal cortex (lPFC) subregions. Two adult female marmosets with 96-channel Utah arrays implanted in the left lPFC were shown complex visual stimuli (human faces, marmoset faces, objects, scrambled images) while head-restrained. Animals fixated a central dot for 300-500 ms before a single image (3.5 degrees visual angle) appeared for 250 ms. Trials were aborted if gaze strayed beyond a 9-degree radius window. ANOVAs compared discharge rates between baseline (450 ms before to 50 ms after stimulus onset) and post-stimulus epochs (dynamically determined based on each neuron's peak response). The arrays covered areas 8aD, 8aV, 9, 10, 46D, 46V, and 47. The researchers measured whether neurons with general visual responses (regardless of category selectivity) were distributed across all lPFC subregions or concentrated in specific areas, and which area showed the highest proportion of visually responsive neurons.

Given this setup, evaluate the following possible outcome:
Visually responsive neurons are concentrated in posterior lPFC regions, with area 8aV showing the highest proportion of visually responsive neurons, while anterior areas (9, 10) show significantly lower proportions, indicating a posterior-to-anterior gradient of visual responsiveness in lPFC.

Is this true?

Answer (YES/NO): NO